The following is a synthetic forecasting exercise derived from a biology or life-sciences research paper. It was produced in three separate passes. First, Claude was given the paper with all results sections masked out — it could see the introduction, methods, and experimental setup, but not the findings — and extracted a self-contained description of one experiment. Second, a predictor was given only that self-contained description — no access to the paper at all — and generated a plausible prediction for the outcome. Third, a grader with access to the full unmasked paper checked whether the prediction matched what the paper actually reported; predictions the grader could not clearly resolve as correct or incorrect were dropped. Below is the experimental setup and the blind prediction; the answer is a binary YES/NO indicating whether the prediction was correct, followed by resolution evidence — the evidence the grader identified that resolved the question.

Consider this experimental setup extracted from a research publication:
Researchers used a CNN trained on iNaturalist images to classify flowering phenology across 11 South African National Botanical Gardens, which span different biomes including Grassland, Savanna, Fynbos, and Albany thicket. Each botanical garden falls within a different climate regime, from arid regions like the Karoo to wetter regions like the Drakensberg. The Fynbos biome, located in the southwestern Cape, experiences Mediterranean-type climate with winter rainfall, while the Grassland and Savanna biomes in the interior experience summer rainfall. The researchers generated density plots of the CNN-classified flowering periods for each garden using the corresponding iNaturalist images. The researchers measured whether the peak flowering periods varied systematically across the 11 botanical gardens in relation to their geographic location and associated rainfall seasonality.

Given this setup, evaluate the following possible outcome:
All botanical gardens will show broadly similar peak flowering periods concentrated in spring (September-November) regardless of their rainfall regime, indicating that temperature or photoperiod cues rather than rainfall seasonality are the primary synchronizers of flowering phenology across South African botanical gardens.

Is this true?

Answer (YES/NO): NO